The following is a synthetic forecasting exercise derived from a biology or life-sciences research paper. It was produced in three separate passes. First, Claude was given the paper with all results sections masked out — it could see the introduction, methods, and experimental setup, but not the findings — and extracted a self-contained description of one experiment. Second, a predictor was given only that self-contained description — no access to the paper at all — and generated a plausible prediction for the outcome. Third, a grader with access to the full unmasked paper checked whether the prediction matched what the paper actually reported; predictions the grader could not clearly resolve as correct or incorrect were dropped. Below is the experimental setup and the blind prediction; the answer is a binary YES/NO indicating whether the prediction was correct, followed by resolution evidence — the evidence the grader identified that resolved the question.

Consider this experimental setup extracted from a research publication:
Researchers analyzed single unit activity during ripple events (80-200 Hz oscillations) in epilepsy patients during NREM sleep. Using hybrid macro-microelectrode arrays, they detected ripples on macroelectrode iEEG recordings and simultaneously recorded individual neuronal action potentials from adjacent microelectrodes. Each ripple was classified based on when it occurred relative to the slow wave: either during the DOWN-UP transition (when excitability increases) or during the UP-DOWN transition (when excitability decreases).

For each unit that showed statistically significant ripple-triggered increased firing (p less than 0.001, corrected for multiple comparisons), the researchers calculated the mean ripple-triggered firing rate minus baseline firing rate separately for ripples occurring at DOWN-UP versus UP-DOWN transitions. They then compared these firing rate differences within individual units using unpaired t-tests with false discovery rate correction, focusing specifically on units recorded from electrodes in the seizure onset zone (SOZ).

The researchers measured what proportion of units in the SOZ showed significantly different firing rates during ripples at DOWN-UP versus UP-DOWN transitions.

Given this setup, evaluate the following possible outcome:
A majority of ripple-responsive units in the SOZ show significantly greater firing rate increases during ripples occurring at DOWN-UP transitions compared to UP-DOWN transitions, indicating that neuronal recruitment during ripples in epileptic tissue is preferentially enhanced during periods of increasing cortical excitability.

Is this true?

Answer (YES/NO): NO